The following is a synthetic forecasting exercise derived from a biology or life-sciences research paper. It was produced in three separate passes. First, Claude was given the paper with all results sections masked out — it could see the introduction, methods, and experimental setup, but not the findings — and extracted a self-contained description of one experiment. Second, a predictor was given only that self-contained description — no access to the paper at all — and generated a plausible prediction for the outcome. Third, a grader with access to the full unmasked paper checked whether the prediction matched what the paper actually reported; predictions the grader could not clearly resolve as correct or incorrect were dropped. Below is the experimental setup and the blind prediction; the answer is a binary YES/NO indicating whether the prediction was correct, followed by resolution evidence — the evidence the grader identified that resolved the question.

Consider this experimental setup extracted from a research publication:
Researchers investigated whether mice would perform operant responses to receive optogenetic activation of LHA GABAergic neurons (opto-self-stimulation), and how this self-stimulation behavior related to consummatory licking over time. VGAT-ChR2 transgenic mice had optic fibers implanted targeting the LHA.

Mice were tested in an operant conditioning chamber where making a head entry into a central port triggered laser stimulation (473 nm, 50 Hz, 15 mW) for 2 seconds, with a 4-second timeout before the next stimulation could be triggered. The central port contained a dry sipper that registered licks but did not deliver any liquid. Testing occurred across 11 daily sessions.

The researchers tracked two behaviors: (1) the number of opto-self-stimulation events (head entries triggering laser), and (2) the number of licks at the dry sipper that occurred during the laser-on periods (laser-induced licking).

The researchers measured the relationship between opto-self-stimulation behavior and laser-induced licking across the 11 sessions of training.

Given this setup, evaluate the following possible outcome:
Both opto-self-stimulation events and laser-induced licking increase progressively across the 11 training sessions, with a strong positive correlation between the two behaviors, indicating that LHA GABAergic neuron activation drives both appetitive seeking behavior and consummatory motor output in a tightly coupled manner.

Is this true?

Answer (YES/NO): NO